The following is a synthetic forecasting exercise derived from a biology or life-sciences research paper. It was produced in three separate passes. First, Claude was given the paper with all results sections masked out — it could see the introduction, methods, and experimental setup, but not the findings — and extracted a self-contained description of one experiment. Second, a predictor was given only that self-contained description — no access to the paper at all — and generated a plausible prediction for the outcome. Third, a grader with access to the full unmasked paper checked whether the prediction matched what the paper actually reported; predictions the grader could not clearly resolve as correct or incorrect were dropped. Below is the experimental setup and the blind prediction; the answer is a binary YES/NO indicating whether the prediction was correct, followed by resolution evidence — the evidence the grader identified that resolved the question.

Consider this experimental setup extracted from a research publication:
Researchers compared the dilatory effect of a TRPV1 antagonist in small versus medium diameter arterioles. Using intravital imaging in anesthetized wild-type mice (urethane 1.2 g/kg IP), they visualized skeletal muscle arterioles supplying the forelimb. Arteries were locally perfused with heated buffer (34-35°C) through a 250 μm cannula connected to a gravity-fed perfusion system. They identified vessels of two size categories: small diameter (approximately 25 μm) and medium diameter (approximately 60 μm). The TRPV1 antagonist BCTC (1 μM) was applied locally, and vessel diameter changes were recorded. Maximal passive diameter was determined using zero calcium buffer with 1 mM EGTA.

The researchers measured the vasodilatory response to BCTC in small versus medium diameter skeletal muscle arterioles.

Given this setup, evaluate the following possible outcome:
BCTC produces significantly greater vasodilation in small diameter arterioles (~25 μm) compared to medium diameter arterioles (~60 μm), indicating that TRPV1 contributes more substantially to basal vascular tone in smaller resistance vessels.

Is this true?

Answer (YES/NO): YES